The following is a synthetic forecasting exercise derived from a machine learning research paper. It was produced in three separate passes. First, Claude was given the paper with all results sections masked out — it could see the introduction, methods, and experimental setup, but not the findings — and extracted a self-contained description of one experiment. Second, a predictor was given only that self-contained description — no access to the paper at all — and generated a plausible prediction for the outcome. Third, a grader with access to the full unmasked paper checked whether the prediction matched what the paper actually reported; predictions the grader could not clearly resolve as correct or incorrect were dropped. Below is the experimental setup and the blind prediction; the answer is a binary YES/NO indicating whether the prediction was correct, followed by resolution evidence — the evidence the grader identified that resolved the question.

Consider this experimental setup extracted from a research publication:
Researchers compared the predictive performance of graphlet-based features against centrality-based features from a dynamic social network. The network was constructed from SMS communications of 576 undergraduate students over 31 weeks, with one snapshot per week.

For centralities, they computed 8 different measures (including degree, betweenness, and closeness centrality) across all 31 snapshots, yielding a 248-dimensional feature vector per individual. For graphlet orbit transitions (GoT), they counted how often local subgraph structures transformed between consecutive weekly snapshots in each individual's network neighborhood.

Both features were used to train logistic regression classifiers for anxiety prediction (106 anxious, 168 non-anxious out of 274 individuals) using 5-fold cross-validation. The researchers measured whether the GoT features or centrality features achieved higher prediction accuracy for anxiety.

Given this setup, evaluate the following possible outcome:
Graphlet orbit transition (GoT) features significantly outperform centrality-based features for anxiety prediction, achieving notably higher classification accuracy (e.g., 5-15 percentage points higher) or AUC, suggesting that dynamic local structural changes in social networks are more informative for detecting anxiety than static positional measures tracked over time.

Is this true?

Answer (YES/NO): NO